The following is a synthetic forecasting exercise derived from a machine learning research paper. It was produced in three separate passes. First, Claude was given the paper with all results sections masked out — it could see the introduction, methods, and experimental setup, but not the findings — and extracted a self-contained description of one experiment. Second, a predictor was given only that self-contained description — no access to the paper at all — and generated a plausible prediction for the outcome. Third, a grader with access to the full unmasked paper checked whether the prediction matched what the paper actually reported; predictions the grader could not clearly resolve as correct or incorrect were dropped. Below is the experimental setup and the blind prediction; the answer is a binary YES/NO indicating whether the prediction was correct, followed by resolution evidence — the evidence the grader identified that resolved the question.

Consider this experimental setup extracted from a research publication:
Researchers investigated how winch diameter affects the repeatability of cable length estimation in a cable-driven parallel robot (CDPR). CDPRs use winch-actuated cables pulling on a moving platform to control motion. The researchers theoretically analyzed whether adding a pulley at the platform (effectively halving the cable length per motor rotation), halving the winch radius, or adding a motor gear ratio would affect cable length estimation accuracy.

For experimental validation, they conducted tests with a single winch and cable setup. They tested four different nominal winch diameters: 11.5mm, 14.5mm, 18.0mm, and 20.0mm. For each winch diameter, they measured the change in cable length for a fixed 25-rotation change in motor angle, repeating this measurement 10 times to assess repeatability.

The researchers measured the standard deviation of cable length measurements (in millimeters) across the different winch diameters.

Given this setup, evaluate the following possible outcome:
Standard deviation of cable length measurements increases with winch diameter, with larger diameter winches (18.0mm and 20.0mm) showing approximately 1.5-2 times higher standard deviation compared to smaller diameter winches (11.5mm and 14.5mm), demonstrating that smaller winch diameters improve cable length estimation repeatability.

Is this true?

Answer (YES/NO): NO